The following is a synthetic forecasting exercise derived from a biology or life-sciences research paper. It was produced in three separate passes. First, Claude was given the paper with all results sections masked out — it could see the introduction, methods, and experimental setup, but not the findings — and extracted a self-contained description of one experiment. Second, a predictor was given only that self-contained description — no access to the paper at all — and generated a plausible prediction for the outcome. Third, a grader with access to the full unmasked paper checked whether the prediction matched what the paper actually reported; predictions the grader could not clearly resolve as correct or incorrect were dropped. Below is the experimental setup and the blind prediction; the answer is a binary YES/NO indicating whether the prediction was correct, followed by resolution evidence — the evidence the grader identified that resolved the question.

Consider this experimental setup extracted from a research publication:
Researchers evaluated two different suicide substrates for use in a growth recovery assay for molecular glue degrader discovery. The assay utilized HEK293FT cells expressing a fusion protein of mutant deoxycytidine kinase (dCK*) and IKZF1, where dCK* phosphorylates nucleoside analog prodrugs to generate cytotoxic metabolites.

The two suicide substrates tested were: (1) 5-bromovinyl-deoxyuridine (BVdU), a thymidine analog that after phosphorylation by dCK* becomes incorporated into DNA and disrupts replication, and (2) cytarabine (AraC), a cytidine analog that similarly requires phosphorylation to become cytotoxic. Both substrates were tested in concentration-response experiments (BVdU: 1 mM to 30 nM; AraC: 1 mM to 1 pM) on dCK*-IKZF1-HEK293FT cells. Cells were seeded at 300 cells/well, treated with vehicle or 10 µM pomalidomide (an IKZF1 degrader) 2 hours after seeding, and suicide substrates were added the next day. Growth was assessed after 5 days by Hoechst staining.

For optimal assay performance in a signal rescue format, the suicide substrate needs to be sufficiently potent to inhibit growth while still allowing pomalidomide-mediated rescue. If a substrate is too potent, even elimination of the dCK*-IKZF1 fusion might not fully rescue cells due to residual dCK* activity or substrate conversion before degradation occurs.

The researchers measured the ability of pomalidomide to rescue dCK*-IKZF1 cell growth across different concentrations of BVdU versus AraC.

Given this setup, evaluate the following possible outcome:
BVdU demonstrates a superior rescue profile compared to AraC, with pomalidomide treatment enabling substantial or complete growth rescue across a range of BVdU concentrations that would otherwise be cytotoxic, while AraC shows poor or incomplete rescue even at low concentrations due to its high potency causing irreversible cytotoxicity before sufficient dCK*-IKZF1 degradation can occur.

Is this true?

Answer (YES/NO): NO